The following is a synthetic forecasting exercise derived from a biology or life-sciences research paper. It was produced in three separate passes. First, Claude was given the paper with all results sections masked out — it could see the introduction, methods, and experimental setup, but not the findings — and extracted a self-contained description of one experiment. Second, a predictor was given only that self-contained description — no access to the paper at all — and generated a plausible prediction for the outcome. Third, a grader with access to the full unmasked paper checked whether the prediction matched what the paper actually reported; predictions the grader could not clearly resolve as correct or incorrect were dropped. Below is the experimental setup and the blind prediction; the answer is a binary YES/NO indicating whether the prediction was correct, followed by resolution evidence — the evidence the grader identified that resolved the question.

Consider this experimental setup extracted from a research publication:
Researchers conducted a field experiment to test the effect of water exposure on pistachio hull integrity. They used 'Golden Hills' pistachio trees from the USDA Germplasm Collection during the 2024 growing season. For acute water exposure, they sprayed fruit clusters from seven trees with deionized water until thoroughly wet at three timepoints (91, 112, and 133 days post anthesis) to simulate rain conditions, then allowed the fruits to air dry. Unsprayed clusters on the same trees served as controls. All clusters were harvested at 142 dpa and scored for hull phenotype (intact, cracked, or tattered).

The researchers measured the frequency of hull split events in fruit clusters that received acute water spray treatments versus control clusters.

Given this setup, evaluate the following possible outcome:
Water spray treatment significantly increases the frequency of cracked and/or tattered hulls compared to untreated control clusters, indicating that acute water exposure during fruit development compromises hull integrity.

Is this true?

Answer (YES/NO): NO